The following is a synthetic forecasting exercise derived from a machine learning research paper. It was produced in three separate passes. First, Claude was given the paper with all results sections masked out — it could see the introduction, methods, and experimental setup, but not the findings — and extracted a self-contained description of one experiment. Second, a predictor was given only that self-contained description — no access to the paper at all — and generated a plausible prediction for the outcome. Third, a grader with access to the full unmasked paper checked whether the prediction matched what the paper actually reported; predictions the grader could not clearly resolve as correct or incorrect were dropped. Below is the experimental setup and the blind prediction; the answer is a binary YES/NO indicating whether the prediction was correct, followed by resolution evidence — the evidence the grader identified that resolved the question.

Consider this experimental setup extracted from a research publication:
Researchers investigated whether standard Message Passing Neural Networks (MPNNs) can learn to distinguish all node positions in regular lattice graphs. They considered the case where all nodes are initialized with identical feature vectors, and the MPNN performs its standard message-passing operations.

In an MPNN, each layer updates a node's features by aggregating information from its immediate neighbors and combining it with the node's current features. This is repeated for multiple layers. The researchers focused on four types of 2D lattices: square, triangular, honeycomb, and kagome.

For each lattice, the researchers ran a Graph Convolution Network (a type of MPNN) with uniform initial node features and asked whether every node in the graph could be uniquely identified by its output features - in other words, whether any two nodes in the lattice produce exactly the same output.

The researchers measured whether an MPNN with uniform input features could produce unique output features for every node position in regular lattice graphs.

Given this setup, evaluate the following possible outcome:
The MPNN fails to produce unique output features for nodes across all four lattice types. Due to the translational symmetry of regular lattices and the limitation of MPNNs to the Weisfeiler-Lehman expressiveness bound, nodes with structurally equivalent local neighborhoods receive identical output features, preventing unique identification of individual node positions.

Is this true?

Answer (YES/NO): YES